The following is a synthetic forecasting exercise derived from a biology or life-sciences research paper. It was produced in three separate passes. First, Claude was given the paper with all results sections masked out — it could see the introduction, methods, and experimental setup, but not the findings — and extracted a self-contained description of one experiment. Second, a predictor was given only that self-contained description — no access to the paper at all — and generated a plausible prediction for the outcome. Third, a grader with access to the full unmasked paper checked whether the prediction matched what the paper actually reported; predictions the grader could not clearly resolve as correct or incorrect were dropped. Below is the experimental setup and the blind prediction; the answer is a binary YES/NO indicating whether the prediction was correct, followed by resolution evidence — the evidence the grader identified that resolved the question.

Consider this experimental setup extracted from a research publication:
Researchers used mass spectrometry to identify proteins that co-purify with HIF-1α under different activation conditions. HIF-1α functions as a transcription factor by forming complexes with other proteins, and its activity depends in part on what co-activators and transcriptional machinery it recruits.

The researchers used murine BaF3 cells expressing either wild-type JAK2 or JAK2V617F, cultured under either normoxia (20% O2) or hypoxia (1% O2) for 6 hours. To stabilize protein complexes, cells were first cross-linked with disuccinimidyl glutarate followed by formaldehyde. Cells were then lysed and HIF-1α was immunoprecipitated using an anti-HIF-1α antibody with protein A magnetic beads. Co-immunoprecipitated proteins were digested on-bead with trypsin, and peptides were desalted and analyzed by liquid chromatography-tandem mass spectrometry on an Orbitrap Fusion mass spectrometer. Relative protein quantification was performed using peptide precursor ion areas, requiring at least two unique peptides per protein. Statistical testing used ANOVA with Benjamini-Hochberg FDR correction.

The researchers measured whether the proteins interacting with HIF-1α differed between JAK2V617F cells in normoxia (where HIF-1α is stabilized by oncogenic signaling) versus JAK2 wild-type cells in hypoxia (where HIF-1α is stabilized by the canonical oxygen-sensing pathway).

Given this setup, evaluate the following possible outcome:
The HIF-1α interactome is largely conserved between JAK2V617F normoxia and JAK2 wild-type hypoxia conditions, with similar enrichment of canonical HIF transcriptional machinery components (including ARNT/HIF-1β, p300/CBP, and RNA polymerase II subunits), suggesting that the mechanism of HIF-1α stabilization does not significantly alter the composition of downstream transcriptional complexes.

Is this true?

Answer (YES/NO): NO